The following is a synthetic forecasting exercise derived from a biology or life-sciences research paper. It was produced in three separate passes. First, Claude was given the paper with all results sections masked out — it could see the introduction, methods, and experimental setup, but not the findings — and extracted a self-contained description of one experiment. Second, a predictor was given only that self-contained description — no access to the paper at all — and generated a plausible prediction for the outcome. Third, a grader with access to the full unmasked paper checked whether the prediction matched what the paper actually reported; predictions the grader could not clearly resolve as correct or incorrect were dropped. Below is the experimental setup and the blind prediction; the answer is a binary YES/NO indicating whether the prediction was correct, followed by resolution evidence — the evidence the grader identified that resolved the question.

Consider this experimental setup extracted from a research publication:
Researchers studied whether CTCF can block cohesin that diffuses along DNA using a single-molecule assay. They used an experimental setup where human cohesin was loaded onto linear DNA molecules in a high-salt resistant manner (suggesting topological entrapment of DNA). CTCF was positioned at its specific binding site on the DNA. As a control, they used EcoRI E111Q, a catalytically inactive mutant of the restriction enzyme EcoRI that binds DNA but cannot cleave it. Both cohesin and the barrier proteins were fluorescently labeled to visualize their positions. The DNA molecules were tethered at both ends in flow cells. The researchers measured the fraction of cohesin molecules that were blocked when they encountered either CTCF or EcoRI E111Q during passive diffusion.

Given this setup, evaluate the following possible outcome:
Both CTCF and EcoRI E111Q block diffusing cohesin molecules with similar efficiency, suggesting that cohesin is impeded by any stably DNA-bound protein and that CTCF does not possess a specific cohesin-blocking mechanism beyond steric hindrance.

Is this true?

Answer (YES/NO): NO